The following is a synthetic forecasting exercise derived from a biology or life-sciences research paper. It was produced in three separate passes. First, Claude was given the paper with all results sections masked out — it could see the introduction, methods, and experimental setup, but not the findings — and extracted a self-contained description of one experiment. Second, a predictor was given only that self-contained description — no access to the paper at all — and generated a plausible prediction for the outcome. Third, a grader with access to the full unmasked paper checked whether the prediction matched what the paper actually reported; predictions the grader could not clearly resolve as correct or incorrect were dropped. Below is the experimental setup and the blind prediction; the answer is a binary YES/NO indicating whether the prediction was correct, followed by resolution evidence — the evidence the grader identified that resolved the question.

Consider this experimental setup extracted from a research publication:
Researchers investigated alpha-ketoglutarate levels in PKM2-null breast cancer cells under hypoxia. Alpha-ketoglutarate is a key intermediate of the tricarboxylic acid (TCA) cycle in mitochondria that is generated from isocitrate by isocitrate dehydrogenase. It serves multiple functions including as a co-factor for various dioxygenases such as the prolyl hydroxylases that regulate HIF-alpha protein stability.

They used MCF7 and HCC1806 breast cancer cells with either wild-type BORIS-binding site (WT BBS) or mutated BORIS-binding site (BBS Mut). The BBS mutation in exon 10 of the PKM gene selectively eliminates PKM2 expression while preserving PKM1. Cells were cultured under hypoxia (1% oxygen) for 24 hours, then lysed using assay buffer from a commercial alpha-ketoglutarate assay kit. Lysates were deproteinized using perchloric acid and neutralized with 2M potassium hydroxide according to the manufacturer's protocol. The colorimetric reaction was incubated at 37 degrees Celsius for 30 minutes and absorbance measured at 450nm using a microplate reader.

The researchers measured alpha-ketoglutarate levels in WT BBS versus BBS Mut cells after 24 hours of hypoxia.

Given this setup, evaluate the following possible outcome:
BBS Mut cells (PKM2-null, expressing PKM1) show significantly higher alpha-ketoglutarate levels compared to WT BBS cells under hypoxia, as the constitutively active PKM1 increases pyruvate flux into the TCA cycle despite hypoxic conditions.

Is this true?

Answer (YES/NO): YES